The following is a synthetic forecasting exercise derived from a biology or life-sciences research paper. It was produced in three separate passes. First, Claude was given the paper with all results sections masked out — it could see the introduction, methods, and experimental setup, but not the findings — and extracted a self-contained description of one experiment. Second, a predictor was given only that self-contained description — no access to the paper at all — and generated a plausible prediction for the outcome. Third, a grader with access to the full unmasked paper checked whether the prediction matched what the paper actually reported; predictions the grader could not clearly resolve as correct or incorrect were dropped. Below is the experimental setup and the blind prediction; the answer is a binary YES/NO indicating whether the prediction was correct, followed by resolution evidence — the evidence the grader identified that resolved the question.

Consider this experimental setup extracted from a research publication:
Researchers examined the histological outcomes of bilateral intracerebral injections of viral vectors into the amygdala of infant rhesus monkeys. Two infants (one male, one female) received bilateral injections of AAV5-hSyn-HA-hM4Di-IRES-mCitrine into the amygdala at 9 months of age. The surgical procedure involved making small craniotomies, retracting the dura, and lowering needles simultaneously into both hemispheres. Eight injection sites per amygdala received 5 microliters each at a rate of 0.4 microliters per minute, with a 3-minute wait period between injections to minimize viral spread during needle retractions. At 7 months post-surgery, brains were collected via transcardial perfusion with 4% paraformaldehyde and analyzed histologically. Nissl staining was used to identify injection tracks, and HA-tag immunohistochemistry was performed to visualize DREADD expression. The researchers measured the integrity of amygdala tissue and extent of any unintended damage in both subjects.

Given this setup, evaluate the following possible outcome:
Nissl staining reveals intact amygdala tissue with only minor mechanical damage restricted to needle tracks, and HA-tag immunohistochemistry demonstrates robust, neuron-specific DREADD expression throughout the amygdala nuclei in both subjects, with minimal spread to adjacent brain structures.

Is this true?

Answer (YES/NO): NO